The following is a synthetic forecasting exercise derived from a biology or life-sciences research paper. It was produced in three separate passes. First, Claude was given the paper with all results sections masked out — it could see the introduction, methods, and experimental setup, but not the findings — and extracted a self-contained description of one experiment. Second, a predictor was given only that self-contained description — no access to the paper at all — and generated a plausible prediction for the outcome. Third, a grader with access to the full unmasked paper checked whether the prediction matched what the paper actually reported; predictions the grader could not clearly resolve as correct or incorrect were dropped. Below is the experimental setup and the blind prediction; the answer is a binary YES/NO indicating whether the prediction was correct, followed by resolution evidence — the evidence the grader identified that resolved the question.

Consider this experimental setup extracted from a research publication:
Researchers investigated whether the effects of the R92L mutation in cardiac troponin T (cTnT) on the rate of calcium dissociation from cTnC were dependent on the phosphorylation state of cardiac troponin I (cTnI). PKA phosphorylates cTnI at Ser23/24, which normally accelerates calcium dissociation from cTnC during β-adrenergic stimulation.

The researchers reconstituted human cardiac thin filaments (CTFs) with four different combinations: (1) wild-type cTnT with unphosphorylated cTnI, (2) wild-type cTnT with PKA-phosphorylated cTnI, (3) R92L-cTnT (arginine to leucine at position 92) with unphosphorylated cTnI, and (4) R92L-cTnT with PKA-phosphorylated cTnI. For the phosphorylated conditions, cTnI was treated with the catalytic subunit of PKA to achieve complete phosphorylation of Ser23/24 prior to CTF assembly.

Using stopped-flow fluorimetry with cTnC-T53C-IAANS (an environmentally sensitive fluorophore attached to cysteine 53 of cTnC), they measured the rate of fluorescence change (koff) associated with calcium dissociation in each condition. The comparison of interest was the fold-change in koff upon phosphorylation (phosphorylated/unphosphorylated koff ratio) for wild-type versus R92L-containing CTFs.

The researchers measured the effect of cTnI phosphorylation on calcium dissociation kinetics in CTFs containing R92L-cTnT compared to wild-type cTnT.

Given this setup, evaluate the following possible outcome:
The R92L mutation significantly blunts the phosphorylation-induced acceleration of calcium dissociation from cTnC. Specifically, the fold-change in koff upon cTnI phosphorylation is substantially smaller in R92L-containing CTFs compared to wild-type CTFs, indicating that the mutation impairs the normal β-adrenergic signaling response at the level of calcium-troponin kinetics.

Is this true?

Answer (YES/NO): NO